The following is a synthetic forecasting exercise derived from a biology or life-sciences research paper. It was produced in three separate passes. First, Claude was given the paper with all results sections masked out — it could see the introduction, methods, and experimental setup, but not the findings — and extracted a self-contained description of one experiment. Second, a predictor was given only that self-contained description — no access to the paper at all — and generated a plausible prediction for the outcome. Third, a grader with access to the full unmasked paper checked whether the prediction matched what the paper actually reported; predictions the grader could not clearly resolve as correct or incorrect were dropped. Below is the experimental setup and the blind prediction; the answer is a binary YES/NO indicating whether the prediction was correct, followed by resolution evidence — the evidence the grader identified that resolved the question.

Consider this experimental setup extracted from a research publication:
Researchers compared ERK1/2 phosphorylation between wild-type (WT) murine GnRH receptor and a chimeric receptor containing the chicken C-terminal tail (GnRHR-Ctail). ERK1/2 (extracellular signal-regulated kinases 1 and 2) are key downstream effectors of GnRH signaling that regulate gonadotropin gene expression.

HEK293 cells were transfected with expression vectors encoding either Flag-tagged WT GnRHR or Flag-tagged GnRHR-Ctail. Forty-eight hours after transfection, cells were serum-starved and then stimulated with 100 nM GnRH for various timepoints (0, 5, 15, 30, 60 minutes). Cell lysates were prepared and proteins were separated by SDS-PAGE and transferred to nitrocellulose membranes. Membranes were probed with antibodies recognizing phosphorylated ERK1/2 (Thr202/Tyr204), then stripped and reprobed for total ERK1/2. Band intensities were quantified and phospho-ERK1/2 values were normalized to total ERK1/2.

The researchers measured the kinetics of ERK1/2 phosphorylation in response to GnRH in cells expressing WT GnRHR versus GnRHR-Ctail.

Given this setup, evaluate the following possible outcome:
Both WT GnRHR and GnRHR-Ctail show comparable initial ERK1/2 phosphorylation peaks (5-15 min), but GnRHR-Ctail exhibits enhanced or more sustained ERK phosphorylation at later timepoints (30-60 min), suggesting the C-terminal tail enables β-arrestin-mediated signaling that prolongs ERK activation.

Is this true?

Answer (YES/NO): NO